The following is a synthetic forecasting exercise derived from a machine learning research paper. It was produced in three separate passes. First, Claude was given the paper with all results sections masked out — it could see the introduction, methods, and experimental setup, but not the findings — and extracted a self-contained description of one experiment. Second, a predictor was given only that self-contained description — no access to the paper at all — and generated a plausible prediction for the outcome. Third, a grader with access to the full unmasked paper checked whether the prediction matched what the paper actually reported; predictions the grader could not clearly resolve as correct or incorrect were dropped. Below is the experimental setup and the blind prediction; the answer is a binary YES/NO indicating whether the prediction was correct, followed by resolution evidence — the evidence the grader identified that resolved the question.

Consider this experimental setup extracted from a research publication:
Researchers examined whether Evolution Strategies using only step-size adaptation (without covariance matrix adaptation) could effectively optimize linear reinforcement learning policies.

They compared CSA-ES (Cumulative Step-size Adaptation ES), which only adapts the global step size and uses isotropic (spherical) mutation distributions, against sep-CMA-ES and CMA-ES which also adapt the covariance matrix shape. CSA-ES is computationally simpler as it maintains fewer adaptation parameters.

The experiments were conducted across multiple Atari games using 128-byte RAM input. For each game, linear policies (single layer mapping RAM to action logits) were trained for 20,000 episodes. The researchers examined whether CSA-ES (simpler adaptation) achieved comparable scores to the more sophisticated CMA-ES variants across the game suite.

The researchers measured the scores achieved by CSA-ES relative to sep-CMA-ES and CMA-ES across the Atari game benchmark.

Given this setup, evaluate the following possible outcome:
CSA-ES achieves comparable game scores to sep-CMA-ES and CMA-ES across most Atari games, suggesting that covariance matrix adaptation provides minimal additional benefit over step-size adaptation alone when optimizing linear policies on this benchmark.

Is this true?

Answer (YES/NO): YES